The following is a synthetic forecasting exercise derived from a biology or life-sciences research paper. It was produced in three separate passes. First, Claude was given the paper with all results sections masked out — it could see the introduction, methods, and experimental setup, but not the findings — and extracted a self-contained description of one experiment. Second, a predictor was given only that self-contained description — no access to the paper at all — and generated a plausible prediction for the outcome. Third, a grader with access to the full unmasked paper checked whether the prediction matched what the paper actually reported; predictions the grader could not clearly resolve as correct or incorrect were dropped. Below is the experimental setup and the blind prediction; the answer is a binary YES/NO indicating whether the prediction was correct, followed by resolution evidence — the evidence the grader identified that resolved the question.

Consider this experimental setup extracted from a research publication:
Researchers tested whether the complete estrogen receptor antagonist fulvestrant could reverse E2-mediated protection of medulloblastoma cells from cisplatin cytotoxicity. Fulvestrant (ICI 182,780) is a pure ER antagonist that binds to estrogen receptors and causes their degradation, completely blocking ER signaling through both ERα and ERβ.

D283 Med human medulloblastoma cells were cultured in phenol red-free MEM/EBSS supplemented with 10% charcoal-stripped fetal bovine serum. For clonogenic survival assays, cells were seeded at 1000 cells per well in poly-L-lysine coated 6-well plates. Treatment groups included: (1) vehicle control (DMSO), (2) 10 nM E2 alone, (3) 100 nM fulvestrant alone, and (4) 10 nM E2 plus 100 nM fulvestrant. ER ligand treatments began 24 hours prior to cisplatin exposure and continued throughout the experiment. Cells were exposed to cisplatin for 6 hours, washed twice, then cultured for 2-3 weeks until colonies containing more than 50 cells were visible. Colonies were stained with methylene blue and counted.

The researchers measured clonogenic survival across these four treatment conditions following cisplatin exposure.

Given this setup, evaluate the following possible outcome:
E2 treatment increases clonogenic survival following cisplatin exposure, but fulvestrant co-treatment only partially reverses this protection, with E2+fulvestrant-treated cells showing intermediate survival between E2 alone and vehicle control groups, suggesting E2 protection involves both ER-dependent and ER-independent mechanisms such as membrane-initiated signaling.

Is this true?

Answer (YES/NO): NO